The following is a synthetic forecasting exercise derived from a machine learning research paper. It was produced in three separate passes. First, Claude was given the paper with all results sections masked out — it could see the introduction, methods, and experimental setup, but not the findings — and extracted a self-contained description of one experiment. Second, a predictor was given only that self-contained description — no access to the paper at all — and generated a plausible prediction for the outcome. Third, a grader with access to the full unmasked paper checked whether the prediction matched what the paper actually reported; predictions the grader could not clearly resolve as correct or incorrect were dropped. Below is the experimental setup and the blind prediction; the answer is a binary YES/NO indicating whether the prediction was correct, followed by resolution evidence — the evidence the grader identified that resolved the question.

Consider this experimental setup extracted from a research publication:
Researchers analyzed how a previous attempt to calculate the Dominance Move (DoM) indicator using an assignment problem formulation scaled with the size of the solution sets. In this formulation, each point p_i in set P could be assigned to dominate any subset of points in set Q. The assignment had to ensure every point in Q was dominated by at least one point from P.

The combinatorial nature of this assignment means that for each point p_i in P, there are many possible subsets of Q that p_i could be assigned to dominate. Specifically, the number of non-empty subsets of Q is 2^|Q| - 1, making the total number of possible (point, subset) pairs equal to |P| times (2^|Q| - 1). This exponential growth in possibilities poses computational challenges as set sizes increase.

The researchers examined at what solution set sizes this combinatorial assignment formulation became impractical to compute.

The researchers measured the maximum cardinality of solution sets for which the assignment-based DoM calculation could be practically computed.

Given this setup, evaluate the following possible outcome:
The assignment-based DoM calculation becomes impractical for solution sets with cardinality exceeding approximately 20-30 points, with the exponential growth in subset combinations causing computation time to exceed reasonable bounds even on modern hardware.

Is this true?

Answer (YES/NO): YES